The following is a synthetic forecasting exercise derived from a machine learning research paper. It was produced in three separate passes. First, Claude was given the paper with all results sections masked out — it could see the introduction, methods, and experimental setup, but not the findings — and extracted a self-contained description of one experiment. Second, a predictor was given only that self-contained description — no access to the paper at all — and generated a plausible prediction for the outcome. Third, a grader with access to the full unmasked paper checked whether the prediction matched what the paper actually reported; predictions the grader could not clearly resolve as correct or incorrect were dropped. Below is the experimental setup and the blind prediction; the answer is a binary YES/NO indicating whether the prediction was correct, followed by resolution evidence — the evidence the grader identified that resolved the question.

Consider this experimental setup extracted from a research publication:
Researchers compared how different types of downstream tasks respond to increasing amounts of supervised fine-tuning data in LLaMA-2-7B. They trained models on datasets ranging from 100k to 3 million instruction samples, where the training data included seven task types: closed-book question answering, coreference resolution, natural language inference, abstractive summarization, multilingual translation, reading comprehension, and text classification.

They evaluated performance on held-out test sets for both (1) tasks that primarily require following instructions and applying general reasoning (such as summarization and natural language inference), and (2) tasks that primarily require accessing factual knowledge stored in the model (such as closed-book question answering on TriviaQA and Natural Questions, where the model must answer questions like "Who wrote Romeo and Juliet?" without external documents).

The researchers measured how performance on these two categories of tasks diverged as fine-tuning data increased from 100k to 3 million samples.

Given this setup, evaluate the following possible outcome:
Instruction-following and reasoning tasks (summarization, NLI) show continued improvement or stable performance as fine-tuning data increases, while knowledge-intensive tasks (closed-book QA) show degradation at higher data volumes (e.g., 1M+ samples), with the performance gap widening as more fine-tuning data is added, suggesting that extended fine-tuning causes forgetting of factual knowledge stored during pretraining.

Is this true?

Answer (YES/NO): YES